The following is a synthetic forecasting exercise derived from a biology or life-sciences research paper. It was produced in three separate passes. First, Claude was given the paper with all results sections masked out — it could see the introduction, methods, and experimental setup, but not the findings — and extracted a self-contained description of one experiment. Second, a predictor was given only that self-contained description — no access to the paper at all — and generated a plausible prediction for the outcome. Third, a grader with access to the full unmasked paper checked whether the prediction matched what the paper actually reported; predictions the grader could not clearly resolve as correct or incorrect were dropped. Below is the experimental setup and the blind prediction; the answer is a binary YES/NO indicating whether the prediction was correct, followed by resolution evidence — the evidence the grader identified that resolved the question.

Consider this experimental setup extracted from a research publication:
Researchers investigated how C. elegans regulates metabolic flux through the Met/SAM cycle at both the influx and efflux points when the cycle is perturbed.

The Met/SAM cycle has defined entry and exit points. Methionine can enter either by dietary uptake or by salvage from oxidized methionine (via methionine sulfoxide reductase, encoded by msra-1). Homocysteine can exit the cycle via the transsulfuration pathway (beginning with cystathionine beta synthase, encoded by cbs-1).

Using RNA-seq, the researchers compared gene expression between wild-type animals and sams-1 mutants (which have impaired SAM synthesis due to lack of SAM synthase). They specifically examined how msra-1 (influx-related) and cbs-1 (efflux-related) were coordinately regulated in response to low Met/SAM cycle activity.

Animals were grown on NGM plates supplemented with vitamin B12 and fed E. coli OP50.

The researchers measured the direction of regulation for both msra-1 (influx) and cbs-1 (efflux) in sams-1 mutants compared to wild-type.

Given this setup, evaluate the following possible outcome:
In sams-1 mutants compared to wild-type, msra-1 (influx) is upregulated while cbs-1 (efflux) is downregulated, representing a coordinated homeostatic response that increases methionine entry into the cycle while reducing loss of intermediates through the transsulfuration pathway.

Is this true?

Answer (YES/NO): YES